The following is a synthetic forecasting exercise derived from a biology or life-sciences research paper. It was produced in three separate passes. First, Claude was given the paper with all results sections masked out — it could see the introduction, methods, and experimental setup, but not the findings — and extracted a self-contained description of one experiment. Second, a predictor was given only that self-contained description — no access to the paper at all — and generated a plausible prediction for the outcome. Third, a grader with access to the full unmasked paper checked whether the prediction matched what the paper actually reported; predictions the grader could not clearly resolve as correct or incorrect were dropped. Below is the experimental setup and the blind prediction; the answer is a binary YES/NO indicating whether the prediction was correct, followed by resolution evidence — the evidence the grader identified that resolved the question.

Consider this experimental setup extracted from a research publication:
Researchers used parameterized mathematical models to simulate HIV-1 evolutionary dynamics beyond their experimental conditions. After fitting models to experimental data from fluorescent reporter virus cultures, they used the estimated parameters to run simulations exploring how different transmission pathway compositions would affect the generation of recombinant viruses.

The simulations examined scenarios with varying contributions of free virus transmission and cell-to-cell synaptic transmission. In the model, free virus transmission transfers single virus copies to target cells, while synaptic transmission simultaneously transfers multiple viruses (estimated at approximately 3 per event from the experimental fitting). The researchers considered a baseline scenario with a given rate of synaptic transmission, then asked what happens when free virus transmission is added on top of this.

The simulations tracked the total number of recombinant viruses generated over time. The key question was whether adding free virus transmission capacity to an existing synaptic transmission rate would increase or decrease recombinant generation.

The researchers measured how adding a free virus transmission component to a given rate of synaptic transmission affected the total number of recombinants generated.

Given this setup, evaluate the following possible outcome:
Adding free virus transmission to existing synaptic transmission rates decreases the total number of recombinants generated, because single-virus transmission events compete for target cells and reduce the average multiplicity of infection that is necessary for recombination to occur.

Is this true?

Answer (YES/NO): YES